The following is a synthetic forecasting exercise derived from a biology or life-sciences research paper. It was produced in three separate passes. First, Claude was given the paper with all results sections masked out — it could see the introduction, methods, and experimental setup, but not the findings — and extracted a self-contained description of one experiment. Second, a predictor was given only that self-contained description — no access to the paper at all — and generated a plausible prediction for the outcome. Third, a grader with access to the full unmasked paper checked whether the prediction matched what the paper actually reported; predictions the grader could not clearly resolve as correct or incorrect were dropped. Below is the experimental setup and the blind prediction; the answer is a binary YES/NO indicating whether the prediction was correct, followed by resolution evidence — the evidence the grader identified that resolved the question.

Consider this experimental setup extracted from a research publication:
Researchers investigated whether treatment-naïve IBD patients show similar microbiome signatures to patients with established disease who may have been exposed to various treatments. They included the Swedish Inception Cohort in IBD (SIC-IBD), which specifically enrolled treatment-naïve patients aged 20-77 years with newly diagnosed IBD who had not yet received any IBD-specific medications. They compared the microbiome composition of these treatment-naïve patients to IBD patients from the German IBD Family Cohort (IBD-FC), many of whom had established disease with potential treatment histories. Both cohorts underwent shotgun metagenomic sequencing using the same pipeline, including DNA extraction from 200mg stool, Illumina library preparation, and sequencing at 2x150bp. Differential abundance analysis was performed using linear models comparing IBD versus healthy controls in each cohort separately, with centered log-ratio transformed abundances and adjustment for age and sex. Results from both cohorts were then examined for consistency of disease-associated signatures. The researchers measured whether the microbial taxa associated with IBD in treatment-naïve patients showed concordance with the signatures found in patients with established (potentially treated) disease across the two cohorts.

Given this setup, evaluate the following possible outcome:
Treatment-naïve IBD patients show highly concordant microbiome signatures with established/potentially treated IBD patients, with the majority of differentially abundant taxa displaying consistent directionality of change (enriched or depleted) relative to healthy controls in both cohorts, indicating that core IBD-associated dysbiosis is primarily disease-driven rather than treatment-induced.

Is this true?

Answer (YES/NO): YES